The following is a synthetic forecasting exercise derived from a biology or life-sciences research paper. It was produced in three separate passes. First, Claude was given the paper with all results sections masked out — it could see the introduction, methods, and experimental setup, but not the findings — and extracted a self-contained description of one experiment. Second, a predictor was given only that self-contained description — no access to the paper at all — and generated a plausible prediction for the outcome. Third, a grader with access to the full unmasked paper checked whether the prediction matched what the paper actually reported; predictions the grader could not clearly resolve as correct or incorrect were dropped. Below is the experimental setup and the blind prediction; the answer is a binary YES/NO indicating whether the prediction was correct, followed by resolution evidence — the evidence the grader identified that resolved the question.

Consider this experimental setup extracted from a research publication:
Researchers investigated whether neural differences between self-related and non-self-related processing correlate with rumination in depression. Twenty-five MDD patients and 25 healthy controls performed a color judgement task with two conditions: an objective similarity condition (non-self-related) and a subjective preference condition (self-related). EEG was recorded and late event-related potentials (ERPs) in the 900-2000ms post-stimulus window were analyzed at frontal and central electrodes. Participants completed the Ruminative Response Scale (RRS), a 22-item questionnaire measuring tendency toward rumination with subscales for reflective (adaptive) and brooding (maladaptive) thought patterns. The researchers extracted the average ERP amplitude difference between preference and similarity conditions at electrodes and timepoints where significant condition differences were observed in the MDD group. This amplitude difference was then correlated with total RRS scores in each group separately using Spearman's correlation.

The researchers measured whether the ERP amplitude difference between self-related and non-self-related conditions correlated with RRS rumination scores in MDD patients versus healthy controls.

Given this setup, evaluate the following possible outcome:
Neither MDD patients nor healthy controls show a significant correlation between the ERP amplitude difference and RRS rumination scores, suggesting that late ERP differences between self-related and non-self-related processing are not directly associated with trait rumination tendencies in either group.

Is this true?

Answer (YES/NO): NO